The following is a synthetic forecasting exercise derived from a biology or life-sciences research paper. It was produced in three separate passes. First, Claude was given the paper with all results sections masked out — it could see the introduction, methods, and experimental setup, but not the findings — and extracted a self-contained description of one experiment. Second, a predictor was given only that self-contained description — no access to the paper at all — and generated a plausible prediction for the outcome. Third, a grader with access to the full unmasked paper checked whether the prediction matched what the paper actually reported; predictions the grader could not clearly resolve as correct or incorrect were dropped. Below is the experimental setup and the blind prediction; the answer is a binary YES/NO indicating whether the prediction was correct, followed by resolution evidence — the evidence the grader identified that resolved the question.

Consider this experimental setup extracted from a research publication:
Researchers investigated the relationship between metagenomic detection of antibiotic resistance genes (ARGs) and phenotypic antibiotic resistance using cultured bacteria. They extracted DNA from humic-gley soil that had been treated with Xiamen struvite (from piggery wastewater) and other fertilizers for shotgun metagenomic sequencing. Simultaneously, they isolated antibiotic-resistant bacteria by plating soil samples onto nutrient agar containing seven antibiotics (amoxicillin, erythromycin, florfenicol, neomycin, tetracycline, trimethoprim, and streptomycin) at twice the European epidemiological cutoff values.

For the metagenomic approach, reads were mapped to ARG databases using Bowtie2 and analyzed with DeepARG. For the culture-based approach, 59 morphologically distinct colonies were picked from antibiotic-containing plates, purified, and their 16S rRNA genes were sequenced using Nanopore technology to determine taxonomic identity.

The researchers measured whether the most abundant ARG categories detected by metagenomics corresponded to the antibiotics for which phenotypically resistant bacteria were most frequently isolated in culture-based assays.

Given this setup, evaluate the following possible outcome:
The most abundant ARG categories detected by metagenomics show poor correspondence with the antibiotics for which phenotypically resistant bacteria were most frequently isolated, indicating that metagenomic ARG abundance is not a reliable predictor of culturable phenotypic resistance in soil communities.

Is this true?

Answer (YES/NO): YES